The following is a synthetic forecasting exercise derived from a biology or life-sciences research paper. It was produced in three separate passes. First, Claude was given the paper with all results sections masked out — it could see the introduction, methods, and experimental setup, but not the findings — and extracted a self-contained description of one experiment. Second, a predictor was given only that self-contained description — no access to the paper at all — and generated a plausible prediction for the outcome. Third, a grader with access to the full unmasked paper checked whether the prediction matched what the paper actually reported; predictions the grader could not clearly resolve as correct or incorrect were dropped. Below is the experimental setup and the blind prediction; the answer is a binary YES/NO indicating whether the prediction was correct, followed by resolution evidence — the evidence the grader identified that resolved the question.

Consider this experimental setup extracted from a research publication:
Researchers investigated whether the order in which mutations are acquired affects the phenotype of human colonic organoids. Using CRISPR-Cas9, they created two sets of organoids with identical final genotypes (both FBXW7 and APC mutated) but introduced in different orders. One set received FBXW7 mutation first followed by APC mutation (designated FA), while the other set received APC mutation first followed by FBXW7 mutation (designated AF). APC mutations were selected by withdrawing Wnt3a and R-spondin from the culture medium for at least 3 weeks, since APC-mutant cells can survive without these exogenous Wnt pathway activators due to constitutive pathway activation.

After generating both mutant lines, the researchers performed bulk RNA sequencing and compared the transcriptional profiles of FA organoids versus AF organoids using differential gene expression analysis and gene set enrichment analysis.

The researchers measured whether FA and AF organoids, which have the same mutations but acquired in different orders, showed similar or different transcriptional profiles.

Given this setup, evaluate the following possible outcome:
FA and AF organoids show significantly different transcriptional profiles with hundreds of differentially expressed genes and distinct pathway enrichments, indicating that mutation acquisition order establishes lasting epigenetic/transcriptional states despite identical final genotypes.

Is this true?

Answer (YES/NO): YES